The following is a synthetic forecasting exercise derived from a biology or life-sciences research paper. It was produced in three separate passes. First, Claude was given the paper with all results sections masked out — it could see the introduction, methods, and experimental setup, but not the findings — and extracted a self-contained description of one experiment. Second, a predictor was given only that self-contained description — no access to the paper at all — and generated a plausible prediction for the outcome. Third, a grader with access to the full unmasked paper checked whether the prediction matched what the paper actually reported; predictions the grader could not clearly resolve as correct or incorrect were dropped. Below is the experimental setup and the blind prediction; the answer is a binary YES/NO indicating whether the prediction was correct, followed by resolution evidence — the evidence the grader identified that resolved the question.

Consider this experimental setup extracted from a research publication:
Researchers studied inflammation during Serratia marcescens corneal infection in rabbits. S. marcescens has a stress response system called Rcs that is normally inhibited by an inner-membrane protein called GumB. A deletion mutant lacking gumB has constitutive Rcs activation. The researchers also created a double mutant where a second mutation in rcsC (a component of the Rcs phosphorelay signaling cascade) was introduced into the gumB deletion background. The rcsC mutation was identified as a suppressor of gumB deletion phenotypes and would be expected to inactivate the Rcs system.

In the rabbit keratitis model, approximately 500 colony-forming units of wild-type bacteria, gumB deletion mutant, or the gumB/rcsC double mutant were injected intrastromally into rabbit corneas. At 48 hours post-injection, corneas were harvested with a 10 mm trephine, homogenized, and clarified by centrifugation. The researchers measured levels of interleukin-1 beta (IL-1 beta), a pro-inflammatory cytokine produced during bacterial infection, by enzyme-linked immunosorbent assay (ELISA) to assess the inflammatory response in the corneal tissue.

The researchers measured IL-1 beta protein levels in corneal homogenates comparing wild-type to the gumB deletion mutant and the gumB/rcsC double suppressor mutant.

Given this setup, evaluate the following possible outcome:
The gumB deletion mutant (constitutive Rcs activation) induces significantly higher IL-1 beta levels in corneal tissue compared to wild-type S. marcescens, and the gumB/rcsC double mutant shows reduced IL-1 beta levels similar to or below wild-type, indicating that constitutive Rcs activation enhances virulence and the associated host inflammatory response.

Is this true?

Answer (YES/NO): NO